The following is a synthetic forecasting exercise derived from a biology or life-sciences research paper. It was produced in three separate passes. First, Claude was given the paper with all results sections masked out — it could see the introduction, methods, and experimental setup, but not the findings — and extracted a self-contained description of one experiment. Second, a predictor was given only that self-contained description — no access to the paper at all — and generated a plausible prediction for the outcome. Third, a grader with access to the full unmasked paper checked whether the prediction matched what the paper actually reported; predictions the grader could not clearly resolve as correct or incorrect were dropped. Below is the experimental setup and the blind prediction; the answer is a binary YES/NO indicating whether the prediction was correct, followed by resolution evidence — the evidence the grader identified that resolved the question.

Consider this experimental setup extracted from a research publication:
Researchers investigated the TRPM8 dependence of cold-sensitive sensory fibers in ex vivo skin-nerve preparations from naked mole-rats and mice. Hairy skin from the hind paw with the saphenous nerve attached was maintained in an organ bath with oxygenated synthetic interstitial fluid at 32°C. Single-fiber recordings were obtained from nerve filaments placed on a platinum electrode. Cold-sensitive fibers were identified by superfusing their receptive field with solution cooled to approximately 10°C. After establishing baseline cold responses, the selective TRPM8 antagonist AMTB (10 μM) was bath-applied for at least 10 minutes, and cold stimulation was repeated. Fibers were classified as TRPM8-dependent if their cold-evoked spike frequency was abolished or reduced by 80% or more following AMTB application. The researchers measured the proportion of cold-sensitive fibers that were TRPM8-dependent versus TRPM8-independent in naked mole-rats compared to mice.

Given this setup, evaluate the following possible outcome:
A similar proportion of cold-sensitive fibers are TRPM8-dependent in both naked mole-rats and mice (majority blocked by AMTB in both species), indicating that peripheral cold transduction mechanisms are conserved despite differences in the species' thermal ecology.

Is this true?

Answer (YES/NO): NO